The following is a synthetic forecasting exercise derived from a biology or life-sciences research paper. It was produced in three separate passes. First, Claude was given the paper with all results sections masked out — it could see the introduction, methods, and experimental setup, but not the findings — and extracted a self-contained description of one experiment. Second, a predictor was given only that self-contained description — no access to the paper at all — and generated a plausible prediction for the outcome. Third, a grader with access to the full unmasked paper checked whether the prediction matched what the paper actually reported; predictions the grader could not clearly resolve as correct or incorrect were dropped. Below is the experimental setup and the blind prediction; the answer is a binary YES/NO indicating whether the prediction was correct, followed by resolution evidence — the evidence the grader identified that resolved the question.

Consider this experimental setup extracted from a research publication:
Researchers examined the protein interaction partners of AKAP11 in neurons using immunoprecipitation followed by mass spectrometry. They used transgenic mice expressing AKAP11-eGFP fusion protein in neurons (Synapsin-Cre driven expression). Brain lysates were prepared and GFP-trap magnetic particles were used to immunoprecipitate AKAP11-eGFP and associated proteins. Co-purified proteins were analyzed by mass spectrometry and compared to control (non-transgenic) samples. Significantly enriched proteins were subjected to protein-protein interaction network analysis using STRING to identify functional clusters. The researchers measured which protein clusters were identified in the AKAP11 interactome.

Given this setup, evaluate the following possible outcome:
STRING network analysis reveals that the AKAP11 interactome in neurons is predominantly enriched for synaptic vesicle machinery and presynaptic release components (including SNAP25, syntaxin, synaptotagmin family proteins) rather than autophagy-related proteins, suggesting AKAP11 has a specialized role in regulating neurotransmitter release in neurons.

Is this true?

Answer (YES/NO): NO